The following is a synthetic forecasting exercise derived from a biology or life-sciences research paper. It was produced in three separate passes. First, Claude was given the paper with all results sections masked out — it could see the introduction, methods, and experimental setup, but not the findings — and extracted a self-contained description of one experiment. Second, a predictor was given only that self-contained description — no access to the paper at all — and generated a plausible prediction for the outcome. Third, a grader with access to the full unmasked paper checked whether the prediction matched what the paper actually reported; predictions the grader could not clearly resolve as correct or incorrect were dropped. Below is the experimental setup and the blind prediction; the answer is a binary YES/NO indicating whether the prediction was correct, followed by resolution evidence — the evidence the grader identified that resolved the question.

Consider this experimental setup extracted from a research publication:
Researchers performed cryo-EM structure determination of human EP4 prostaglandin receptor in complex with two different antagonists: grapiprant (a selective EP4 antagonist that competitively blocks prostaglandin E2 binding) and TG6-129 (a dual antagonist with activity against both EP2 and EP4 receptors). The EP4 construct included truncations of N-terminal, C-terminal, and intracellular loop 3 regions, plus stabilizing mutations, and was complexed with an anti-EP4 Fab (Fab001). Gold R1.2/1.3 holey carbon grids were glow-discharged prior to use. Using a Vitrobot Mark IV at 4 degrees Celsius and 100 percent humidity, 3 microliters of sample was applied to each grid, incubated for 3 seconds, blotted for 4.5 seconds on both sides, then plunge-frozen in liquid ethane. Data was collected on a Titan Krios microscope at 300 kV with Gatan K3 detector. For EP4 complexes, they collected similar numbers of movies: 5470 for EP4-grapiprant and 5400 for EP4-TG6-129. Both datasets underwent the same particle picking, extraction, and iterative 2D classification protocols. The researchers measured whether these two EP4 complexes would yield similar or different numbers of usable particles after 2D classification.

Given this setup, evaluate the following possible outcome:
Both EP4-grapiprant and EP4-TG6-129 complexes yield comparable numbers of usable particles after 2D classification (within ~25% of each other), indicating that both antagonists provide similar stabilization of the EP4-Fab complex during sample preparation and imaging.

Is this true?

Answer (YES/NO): YES